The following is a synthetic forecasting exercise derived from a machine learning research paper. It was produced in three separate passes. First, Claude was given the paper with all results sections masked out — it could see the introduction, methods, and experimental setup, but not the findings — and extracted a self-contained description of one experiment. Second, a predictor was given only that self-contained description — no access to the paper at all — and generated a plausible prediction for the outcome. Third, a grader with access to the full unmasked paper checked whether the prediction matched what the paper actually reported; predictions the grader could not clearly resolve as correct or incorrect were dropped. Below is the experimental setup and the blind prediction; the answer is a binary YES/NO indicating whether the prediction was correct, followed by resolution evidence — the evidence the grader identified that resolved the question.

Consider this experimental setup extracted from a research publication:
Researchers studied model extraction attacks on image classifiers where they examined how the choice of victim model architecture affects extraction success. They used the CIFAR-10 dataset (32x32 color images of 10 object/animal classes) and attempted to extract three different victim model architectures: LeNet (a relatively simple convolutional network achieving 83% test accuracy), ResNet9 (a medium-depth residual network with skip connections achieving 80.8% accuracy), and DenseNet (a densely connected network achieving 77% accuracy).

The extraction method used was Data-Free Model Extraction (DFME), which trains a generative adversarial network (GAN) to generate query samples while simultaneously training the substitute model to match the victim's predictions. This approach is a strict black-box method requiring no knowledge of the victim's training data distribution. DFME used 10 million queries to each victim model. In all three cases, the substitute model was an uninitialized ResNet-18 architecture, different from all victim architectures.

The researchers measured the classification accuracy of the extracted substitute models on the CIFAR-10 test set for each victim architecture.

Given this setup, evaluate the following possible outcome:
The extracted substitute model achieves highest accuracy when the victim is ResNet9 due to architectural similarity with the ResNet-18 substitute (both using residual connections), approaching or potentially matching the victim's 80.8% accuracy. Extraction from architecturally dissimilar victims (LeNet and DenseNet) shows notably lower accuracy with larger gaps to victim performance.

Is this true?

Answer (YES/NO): NO